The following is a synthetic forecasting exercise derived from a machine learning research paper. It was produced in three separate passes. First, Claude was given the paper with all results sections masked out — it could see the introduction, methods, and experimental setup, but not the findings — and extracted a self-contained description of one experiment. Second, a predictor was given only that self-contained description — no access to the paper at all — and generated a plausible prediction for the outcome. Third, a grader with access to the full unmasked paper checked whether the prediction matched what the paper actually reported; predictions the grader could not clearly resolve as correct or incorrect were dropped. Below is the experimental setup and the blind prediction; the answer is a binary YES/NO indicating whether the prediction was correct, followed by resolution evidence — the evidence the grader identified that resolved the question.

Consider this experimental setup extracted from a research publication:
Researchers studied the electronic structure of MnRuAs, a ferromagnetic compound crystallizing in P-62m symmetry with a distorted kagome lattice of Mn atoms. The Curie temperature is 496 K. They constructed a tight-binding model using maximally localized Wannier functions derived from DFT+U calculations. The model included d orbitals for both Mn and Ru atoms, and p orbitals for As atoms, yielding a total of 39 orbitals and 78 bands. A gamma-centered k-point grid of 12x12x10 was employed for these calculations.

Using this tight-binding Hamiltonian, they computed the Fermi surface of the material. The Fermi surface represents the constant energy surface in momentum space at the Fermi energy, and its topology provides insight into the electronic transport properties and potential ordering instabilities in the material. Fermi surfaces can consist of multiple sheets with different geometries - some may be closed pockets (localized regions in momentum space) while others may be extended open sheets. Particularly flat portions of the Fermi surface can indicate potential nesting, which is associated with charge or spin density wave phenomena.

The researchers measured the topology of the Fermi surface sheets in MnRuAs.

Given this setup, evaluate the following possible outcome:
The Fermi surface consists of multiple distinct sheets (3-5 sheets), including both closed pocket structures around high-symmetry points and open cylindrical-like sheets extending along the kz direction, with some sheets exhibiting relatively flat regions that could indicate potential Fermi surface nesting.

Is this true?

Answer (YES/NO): YES